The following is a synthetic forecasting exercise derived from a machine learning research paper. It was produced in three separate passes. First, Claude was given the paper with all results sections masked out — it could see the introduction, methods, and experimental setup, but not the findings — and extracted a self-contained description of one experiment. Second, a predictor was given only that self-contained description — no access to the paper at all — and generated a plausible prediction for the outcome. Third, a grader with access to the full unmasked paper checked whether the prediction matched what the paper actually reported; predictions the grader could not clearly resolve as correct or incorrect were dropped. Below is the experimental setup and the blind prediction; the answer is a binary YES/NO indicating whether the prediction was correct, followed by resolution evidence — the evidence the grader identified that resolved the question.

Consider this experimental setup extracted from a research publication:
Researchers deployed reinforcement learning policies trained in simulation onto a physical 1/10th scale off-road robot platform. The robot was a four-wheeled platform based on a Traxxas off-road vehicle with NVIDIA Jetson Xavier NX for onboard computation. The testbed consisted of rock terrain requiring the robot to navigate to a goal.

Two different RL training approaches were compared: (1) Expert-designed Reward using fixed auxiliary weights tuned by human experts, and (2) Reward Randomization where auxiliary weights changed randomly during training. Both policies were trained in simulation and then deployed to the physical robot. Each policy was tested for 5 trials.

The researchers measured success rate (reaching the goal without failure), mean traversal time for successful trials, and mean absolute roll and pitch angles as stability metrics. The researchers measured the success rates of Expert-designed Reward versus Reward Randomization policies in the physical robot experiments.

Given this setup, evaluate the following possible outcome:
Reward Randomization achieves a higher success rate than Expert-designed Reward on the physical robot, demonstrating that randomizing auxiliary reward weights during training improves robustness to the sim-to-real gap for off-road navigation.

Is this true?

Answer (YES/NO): NO